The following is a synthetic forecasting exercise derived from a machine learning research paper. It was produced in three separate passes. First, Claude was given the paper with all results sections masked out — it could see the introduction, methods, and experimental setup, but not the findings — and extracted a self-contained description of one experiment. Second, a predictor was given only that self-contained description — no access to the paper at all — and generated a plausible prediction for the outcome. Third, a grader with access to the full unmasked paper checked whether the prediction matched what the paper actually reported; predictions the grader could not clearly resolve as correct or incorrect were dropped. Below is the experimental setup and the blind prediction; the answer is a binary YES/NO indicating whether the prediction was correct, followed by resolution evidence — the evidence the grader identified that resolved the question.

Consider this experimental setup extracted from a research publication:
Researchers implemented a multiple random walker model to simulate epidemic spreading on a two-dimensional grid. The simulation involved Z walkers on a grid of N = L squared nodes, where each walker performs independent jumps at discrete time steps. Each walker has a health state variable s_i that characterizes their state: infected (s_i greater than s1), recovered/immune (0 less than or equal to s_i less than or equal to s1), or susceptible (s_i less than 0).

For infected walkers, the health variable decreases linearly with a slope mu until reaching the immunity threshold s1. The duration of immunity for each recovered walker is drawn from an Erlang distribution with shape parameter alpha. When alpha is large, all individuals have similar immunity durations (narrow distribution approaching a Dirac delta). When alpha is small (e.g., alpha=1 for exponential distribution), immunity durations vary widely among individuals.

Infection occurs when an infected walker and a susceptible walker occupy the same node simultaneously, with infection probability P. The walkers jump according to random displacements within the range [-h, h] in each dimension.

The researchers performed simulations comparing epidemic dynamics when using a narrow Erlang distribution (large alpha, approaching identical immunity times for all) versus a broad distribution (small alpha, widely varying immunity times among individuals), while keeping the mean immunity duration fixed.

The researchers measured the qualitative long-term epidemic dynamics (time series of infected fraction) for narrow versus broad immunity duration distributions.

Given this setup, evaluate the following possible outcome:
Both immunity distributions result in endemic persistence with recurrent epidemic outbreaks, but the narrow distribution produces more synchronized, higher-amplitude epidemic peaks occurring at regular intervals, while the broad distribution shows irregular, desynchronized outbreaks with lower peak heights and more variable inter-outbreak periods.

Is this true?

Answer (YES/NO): YES